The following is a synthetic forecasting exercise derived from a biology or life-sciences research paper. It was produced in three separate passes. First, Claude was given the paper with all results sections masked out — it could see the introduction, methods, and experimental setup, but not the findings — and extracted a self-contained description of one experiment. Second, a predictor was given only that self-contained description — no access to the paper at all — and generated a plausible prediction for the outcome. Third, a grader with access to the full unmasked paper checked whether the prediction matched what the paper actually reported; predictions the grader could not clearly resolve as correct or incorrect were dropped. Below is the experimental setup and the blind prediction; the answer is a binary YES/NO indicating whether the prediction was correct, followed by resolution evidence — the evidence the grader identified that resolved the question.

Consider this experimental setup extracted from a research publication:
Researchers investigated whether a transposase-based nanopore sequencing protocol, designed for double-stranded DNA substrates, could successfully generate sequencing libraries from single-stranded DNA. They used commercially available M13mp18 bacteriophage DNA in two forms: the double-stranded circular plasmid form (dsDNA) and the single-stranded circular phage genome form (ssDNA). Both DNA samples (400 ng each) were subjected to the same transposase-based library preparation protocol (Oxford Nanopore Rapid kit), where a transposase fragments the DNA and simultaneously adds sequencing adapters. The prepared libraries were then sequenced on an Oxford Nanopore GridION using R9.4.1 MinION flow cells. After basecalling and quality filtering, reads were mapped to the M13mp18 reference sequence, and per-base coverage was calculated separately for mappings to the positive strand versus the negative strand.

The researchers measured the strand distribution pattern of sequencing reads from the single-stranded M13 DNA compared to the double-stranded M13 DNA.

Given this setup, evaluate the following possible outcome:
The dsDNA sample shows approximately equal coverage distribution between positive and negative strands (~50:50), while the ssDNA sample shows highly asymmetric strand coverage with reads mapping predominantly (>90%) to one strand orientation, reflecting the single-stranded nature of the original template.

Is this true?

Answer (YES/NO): YES